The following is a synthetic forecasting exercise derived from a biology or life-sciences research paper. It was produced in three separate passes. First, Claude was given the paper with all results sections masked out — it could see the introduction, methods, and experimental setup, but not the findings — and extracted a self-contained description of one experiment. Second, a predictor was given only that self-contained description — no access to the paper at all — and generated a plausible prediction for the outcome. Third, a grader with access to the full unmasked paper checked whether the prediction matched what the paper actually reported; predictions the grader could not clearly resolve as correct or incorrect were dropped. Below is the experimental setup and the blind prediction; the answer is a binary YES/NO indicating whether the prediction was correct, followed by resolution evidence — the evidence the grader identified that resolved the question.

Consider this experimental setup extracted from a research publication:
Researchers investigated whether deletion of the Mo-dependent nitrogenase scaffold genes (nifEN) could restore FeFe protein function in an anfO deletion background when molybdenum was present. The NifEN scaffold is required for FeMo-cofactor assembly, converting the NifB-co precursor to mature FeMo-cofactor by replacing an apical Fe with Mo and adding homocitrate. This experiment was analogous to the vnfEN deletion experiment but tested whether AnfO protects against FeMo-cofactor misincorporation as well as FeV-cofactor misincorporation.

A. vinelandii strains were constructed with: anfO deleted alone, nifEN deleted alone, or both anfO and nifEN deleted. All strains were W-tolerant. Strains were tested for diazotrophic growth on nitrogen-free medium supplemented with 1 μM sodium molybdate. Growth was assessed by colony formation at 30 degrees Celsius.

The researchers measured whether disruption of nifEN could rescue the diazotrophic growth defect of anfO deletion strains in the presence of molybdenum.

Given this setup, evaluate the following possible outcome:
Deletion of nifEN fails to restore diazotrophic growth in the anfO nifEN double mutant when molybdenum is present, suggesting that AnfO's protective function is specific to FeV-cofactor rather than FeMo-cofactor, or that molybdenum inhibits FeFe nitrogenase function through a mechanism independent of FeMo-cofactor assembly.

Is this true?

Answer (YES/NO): NO